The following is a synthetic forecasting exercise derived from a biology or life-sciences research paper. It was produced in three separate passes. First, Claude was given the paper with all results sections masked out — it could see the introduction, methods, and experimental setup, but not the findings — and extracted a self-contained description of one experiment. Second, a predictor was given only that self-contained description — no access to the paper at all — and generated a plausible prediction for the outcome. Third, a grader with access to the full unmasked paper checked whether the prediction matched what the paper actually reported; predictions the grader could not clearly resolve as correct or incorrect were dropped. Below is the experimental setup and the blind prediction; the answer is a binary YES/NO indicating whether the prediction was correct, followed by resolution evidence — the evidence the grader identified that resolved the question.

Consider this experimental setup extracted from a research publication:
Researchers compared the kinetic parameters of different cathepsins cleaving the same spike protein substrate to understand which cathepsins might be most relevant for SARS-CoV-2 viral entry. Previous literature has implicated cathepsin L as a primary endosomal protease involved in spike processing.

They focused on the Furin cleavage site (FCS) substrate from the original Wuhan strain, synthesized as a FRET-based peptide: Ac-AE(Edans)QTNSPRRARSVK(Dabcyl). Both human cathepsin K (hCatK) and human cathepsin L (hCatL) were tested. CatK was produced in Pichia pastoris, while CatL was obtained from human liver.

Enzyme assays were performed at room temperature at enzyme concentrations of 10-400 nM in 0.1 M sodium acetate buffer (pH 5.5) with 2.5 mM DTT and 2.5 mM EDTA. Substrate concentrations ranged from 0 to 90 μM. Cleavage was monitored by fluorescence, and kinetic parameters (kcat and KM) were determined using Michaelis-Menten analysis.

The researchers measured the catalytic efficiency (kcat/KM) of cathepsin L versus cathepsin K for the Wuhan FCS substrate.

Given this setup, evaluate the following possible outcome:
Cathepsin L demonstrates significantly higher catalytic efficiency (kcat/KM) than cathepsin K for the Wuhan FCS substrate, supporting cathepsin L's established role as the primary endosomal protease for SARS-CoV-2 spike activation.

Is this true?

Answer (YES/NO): NO